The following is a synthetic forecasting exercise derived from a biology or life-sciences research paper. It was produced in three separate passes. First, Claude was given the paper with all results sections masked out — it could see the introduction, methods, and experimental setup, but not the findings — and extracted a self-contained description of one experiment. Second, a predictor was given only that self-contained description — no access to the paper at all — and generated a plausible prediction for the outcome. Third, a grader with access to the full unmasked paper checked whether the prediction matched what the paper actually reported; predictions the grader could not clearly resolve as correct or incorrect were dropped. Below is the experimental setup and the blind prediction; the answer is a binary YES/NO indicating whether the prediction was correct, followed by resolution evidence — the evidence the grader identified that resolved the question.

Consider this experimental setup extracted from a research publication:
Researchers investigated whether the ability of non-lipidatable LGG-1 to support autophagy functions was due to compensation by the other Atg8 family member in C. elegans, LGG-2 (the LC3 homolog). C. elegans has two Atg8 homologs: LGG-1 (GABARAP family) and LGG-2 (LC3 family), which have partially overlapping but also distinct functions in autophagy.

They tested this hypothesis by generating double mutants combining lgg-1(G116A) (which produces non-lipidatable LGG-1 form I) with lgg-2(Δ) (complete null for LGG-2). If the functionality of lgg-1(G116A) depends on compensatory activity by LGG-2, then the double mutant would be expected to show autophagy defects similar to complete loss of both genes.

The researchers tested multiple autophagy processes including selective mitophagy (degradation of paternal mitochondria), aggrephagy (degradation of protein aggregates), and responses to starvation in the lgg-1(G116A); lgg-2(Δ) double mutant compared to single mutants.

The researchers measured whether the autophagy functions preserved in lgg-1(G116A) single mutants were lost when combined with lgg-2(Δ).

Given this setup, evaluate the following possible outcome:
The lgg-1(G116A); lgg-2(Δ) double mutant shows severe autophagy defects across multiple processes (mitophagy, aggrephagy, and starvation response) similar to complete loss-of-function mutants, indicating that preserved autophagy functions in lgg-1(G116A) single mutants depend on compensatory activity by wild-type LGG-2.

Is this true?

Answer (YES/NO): NO